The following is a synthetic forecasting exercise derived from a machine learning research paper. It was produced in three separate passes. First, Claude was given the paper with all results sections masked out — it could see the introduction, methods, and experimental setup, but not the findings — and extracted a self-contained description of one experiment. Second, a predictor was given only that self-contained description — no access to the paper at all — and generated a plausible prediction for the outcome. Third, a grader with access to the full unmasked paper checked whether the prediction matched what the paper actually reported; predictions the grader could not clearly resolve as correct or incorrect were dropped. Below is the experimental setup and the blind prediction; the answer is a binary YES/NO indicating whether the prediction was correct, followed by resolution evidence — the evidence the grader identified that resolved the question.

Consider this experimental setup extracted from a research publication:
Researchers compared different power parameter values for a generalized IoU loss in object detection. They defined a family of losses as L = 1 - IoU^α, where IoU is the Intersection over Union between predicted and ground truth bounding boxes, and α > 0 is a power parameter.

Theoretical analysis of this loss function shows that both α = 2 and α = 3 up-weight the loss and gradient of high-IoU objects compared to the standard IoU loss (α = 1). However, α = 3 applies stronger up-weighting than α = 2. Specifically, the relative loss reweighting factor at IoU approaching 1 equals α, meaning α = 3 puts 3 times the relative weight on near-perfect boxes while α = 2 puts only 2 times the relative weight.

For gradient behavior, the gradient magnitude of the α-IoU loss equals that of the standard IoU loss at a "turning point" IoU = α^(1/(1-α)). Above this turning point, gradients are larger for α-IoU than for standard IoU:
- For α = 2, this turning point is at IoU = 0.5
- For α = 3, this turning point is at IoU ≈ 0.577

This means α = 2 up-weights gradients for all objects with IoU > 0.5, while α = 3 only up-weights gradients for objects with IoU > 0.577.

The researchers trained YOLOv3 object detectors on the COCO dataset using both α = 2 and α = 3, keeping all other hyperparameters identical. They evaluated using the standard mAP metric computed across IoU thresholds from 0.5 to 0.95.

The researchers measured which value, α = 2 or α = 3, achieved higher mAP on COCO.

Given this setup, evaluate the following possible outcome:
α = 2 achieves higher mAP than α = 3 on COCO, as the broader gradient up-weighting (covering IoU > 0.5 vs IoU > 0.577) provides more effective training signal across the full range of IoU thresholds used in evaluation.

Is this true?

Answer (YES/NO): NO